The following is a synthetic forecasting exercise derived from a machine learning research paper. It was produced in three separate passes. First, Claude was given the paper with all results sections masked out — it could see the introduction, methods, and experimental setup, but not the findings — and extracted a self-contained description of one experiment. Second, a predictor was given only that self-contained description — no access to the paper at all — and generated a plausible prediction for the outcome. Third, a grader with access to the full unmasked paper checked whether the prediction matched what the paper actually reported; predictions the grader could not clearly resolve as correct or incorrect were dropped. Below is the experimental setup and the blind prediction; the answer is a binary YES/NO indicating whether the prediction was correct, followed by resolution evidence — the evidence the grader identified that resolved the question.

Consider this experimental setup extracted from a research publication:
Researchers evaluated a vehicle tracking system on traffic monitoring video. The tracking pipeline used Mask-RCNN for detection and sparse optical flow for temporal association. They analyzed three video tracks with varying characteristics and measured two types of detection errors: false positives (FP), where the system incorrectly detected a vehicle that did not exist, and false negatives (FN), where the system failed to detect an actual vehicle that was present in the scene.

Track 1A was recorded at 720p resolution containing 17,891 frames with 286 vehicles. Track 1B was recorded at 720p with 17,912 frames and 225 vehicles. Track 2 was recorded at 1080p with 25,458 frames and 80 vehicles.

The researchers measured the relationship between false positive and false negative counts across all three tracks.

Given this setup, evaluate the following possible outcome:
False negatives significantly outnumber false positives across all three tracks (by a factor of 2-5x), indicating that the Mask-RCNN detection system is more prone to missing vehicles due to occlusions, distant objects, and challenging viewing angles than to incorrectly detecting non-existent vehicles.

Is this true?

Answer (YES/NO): NO